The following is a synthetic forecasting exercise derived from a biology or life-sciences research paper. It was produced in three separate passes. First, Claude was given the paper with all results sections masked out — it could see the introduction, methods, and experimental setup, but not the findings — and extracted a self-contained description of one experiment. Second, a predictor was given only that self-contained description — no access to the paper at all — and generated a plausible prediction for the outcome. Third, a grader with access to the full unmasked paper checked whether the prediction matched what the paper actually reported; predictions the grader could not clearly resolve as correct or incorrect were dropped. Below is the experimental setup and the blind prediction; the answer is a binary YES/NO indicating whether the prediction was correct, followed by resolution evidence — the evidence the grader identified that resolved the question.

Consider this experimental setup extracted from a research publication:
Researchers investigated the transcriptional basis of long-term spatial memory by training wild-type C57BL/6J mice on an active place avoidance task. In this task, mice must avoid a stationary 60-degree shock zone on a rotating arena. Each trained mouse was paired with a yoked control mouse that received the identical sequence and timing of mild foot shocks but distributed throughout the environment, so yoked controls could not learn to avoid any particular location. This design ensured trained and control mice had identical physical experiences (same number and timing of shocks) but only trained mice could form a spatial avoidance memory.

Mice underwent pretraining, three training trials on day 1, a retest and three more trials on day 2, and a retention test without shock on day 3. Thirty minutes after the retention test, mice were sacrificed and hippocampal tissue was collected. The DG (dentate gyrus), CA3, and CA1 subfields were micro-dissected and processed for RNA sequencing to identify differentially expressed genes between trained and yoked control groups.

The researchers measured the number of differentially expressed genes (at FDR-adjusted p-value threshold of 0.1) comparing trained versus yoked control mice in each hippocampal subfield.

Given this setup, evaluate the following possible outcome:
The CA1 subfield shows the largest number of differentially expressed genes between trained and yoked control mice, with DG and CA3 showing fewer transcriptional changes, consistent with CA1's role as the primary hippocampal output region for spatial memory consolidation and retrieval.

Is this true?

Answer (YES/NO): NO